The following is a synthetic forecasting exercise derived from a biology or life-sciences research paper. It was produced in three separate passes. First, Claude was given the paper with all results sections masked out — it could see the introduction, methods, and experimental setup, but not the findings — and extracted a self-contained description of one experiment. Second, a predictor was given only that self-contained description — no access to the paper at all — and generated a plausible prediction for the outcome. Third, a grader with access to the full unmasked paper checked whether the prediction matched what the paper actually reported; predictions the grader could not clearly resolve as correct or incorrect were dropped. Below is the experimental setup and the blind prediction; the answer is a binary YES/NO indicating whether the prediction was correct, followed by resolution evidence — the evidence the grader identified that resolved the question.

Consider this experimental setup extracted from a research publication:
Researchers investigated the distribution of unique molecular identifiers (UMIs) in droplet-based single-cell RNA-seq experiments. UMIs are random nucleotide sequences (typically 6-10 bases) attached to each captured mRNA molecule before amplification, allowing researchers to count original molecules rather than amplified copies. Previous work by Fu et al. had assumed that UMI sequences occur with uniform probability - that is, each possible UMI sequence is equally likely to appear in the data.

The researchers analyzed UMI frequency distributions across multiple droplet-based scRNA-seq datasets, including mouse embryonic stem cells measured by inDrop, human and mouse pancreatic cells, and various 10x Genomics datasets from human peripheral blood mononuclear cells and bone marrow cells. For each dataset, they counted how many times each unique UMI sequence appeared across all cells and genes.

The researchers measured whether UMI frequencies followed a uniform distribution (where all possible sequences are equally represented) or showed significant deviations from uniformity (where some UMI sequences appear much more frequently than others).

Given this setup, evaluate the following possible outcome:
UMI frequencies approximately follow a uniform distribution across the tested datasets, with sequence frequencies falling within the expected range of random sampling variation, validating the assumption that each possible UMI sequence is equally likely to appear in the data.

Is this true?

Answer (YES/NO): NO